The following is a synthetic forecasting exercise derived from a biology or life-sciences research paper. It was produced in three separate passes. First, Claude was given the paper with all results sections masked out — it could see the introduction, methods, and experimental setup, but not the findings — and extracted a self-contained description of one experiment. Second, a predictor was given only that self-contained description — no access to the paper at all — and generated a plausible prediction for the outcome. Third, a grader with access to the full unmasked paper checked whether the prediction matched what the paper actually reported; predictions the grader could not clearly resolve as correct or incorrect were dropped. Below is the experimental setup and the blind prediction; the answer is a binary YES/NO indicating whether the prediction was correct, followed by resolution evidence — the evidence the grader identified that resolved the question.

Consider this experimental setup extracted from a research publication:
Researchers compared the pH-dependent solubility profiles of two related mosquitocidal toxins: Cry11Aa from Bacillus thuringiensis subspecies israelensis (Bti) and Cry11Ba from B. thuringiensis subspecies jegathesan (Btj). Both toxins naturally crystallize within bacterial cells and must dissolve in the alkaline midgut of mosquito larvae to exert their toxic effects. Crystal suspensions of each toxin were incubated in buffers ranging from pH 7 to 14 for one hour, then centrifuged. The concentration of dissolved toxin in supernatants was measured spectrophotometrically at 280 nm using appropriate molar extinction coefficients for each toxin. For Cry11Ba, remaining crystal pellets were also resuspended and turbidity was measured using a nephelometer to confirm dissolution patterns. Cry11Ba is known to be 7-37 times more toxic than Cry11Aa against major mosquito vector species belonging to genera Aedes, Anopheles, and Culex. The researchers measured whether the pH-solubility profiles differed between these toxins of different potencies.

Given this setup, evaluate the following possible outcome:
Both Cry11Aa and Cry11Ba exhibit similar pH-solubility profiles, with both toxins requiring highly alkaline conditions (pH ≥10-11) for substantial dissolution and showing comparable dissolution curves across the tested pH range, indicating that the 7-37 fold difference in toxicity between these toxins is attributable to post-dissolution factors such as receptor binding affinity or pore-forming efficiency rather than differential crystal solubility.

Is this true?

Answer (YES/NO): YES